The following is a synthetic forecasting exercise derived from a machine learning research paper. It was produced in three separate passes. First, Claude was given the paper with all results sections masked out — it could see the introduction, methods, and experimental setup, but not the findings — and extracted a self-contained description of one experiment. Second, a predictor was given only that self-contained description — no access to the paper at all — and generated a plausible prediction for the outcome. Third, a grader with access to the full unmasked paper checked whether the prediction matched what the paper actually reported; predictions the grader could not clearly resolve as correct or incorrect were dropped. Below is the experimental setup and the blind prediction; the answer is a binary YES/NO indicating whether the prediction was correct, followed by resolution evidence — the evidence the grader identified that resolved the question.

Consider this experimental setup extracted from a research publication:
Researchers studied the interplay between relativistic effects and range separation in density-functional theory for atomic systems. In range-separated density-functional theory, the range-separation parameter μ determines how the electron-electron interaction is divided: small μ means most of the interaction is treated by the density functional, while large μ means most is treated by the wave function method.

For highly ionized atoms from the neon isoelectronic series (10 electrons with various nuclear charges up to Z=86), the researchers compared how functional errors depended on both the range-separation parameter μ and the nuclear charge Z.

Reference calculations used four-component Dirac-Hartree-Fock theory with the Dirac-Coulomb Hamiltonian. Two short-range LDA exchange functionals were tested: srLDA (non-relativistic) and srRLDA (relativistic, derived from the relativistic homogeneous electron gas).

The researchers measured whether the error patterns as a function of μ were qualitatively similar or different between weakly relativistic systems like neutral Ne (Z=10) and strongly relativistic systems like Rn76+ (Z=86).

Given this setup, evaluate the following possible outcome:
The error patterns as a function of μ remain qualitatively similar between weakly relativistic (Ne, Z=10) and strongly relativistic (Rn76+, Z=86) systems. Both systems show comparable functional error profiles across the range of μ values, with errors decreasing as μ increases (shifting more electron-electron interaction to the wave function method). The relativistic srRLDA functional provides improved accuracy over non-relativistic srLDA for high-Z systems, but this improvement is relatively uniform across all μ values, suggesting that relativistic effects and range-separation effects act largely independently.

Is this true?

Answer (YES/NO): NO